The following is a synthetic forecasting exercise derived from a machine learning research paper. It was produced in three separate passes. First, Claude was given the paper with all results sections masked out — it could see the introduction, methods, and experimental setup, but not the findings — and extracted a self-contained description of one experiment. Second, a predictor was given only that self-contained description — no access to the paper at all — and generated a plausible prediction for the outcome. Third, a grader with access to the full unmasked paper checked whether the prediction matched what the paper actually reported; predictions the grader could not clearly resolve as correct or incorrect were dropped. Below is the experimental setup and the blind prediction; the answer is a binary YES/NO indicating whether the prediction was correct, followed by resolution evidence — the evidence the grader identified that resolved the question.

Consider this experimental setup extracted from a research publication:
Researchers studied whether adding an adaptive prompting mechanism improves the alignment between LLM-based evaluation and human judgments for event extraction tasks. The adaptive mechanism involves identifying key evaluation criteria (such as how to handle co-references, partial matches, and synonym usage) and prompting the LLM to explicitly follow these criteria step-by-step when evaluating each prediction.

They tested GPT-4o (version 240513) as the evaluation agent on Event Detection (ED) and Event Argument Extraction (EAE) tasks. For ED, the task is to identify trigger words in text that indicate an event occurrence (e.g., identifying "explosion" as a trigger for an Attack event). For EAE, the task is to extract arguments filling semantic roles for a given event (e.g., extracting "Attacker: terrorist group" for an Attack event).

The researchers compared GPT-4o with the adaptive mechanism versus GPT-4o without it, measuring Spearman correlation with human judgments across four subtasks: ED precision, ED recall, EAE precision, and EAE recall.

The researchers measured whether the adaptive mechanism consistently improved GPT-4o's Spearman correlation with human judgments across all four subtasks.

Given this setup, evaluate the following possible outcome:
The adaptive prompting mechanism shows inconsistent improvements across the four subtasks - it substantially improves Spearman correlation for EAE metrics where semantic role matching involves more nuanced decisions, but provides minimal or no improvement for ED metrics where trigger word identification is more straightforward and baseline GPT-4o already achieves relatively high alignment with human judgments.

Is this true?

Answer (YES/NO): NO